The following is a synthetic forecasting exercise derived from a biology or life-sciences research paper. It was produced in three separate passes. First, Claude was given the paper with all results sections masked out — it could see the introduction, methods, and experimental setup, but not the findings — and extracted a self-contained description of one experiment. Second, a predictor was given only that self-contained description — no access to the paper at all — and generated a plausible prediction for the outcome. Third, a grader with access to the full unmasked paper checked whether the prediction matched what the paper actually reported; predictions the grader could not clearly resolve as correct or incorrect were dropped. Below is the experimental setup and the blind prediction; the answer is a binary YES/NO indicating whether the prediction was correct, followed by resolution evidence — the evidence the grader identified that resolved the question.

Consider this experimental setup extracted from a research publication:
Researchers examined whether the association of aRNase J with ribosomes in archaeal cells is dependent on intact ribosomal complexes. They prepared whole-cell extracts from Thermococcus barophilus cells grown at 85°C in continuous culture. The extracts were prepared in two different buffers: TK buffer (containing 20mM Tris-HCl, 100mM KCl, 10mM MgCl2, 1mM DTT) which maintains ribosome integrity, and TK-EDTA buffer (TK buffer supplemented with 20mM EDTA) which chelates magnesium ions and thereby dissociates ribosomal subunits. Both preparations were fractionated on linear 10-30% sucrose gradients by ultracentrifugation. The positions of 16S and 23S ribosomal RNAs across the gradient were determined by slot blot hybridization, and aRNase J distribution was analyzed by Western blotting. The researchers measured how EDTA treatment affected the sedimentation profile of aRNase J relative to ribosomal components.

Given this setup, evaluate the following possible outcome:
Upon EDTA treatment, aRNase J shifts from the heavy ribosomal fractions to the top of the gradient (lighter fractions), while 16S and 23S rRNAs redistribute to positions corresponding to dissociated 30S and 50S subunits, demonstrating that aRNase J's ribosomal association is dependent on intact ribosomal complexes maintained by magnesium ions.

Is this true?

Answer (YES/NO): NO